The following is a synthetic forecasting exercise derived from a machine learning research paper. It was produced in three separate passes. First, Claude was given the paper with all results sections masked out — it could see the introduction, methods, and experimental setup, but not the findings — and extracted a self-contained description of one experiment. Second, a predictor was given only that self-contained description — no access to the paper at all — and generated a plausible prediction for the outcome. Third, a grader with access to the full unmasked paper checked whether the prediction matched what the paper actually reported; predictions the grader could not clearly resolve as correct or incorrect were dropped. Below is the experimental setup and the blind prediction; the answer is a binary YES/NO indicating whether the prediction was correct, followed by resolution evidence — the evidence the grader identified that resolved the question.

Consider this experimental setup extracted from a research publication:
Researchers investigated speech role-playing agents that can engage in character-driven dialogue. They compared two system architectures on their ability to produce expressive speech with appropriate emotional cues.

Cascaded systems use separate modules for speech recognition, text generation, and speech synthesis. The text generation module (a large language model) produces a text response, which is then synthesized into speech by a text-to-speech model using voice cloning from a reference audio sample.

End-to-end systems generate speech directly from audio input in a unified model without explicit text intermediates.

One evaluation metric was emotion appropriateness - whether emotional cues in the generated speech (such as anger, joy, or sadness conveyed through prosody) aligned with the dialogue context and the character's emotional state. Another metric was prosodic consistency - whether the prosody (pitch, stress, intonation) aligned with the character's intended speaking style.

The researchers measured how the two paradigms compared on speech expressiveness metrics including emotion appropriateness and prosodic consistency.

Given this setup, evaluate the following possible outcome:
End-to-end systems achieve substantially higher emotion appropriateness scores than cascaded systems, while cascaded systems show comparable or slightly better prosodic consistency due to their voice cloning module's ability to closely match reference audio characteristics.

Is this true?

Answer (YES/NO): NO